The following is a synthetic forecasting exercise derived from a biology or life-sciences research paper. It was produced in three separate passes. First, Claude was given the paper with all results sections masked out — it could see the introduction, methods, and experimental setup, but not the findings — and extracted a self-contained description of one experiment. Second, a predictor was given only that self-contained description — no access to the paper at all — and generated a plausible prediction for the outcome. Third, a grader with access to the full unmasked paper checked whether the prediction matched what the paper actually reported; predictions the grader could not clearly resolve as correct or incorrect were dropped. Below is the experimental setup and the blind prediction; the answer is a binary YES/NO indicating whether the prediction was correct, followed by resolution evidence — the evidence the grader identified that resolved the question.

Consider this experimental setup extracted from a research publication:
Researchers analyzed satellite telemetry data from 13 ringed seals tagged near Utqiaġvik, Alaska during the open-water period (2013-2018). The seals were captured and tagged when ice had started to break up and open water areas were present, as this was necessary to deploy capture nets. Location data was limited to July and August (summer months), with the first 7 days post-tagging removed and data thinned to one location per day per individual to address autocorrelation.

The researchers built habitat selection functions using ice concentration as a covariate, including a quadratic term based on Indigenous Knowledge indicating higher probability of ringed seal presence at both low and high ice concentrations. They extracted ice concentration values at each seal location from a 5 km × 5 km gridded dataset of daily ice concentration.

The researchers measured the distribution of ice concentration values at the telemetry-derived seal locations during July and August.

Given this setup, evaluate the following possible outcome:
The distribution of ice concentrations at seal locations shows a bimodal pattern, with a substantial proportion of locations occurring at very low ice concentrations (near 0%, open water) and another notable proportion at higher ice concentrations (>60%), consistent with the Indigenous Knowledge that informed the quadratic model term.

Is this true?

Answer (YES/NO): NO